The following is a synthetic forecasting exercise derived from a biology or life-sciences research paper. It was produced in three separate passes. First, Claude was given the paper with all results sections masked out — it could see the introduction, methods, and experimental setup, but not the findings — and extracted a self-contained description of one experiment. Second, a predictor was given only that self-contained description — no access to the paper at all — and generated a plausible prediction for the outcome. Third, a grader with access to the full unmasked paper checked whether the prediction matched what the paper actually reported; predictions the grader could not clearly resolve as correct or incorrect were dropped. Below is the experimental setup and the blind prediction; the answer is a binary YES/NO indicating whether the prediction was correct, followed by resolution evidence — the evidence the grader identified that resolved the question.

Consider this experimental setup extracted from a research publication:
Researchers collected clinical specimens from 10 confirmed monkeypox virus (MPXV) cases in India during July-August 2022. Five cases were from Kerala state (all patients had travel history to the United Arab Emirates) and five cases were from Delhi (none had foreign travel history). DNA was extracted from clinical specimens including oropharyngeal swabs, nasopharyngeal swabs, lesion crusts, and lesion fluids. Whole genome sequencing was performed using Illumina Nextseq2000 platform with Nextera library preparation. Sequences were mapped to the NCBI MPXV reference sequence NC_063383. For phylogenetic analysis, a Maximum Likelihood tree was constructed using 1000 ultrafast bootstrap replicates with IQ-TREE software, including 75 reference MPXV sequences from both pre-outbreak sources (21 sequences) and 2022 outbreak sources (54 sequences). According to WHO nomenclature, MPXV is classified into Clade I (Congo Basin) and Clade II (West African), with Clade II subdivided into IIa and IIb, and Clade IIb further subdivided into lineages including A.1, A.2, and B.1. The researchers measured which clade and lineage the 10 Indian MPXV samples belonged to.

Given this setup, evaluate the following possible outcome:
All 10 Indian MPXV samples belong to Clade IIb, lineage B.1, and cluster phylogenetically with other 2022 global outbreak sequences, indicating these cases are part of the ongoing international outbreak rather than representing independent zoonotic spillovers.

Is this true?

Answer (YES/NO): NO